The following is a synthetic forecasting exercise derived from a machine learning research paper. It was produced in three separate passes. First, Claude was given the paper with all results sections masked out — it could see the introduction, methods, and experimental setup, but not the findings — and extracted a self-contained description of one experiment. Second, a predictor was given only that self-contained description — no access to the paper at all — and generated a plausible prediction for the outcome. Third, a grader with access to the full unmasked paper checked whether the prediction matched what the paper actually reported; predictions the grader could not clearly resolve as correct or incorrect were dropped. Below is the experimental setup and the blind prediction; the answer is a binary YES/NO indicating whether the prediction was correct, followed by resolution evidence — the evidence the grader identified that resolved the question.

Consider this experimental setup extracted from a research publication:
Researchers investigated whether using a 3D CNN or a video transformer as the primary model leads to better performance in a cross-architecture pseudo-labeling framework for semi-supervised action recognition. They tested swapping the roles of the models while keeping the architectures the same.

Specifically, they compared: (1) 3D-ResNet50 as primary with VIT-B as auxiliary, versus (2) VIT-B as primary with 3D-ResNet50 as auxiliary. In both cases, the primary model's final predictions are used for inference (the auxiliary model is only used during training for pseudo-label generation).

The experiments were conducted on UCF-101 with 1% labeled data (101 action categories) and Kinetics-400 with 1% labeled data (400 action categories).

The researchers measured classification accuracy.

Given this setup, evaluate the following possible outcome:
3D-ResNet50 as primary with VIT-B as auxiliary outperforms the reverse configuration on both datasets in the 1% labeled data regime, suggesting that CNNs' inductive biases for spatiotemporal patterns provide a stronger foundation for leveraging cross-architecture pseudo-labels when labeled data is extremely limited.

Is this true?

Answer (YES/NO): YES